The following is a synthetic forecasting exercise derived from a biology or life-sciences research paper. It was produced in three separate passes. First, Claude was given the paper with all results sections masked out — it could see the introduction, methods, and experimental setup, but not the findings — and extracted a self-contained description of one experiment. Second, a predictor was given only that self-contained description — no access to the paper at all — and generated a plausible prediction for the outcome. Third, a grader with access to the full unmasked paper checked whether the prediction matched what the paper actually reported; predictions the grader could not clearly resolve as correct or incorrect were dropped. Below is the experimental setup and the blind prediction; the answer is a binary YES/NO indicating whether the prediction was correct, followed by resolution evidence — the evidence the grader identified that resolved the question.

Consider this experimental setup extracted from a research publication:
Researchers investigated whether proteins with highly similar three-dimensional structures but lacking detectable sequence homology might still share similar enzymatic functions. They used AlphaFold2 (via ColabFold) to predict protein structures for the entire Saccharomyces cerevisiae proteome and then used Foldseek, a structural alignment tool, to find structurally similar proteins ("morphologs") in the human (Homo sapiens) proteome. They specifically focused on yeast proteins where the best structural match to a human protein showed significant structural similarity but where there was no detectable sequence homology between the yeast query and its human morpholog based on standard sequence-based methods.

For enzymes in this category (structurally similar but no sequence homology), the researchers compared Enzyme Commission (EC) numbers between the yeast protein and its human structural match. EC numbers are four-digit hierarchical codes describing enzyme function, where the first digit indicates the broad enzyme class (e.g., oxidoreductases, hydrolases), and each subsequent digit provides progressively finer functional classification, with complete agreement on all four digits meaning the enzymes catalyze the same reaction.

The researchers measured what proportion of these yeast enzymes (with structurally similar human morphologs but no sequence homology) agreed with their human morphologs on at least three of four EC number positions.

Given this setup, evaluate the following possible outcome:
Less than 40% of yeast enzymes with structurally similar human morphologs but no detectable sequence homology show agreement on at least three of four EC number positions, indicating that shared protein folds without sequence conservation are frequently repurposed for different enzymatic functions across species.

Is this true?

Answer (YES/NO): NO